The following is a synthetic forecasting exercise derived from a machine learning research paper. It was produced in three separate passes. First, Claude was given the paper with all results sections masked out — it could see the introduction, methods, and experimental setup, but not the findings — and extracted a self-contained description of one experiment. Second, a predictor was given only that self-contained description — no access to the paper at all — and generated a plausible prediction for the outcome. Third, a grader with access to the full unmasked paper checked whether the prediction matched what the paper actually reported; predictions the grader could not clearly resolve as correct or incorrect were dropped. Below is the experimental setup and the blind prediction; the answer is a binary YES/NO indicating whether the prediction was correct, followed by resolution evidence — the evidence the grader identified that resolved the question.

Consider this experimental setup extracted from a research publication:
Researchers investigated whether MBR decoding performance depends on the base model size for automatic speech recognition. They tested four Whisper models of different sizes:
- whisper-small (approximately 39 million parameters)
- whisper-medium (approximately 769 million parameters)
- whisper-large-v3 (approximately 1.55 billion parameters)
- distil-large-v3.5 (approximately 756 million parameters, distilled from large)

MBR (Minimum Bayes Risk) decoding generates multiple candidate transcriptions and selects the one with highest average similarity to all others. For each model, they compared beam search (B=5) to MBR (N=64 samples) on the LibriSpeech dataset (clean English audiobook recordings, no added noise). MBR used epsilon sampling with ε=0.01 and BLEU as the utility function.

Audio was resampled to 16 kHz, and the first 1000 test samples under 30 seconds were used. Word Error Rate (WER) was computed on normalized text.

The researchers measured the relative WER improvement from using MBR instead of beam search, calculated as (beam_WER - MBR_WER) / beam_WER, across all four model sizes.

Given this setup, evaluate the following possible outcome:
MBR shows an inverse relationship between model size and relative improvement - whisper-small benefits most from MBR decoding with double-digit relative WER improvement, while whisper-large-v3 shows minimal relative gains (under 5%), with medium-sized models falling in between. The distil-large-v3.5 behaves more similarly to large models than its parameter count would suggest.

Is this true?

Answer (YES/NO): NO